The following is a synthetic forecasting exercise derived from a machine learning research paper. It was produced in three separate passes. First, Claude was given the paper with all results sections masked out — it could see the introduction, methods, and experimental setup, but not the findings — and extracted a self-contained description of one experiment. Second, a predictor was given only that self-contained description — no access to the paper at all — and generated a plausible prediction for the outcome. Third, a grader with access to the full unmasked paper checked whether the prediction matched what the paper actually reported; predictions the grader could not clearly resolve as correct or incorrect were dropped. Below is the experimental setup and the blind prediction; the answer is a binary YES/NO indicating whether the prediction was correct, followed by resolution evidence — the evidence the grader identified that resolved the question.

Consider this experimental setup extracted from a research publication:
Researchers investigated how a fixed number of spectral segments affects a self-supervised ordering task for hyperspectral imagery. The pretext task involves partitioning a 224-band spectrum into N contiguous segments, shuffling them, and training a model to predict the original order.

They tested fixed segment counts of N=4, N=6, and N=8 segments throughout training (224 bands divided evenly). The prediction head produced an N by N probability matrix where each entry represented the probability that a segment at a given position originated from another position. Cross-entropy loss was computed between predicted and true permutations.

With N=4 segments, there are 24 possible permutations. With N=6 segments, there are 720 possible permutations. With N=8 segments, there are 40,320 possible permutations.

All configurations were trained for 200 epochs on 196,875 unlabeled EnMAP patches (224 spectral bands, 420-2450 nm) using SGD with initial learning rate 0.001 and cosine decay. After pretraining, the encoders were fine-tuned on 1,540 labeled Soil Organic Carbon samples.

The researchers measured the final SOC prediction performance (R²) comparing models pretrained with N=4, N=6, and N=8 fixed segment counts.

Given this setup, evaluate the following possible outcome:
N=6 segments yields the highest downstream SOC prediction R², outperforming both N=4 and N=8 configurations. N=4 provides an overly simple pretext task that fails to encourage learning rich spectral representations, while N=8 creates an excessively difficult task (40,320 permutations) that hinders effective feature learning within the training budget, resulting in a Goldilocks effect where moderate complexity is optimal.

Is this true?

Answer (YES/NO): NO